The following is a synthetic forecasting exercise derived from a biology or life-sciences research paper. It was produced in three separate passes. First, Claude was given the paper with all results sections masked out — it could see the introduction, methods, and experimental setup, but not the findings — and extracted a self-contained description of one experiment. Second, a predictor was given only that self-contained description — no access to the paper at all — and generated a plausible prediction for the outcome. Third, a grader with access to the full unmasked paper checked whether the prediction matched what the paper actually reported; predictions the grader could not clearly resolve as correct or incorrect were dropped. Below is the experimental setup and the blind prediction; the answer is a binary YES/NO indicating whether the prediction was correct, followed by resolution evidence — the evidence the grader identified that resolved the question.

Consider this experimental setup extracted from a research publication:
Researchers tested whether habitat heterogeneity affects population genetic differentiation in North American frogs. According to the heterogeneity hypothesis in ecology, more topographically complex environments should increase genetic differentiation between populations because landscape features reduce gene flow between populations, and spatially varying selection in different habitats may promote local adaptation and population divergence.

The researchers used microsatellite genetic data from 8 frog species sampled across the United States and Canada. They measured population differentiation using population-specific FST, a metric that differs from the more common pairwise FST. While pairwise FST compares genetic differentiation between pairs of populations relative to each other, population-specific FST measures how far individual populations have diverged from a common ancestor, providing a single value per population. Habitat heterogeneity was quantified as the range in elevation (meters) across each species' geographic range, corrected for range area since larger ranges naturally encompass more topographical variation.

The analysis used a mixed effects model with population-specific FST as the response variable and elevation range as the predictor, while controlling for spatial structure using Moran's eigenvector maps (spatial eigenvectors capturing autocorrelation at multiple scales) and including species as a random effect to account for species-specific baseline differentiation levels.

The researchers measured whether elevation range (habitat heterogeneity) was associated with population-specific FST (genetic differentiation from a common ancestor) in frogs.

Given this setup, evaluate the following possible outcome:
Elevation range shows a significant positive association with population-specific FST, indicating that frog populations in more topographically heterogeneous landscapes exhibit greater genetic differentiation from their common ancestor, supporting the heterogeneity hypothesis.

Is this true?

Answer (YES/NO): YES